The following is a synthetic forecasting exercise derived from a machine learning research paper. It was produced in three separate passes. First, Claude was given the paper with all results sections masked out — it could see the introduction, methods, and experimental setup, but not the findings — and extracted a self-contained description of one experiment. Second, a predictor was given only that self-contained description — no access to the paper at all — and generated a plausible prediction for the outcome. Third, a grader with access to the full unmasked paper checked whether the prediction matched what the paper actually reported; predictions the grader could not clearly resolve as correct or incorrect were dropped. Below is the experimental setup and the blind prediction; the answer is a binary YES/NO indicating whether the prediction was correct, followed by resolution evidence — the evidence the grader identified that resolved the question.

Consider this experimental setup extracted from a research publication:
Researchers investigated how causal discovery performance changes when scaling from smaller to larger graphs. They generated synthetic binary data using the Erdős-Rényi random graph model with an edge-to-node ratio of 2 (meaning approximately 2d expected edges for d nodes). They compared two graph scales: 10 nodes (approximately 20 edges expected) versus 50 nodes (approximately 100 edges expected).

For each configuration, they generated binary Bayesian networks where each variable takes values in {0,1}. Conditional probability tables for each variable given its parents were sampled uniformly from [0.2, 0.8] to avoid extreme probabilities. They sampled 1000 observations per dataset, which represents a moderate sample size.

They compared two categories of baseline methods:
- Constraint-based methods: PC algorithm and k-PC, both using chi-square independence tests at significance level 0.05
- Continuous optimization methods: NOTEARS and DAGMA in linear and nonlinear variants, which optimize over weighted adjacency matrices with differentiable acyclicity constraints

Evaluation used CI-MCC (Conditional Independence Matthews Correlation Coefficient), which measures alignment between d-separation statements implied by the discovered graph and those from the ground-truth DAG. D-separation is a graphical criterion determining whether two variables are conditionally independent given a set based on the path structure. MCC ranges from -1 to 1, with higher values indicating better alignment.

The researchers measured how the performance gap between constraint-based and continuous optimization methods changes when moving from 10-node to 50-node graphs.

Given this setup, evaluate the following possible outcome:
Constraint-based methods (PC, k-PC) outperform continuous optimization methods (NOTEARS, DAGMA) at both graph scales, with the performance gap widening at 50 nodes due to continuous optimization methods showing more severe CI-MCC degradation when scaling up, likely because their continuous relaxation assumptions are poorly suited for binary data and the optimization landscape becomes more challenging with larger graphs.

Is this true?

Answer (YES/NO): NO